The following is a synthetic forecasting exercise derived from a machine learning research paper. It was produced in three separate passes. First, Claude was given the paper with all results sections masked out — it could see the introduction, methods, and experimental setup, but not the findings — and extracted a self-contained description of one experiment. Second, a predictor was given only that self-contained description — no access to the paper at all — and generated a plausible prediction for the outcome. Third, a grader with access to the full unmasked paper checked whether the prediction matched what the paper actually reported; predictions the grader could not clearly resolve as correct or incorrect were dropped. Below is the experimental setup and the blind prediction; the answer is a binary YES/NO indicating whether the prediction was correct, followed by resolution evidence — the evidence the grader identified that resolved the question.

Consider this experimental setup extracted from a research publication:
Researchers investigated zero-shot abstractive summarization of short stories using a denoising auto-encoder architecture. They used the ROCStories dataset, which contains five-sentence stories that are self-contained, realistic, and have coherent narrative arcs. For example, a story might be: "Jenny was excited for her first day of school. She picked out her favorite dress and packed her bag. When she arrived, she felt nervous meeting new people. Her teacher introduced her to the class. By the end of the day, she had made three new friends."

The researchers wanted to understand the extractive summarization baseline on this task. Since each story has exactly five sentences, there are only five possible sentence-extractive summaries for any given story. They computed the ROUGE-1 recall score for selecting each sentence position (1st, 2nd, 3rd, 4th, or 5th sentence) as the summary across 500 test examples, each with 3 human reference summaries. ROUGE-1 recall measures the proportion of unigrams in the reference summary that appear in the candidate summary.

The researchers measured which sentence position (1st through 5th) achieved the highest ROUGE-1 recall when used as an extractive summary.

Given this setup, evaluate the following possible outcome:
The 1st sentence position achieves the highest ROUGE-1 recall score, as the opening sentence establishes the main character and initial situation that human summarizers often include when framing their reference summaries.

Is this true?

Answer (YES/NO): YES